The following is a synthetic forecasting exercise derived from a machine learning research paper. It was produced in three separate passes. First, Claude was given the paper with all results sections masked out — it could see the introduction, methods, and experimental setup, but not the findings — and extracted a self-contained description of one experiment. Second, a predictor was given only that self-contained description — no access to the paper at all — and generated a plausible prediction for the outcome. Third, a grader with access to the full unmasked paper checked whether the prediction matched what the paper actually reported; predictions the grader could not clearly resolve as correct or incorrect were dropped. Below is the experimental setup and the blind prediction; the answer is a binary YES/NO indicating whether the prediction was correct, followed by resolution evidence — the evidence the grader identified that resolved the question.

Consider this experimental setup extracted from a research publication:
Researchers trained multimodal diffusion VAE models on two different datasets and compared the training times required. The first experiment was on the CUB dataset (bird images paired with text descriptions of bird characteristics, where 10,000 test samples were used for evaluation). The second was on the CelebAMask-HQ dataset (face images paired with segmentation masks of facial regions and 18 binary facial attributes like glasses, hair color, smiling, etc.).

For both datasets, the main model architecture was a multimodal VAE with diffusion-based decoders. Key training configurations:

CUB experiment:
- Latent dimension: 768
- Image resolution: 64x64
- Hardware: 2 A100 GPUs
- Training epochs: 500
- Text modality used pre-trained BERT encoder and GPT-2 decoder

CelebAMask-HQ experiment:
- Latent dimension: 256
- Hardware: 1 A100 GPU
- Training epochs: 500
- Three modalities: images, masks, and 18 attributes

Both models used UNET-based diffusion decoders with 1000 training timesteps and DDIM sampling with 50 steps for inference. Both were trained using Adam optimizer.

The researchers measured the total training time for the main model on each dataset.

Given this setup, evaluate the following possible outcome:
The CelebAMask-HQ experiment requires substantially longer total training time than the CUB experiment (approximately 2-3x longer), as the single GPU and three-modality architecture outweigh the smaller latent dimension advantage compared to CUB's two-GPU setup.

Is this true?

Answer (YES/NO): NO